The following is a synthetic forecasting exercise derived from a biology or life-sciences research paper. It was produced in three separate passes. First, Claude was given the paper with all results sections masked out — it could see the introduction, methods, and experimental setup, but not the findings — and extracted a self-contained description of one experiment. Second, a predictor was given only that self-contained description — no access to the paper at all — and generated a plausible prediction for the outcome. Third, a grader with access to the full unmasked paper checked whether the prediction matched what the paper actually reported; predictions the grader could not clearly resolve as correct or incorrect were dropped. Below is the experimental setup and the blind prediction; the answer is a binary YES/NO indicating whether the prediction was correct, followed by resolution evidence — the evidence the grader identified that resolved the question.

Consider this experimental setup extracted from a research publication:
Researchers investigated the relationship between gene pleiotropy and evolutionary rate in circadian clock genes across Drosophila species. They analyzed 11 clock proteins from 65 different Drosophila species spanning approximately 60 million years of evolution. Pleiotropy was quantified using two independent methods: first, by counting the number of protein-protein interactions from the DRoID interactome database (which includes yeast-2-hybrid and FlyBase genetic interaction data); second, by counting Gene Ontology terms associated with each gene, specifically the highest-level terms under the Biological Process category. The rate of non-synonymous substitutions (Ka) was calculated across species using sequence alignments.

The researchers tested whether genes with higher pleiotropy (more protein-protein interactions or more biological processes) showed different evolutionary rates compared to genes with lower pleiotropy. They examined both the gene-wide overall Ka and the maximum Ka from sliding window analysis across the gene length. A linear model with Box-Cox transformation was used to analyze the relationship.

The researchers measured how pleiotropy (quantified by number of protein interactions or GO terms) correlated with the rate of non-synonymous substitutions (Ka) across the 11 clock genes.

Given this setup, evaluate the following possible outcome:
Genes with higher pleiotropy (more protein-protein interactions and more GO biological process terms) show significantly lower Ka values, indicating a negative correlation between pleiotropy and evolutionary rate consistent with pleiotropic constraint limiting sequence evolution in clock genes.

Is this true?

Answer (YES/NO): NO